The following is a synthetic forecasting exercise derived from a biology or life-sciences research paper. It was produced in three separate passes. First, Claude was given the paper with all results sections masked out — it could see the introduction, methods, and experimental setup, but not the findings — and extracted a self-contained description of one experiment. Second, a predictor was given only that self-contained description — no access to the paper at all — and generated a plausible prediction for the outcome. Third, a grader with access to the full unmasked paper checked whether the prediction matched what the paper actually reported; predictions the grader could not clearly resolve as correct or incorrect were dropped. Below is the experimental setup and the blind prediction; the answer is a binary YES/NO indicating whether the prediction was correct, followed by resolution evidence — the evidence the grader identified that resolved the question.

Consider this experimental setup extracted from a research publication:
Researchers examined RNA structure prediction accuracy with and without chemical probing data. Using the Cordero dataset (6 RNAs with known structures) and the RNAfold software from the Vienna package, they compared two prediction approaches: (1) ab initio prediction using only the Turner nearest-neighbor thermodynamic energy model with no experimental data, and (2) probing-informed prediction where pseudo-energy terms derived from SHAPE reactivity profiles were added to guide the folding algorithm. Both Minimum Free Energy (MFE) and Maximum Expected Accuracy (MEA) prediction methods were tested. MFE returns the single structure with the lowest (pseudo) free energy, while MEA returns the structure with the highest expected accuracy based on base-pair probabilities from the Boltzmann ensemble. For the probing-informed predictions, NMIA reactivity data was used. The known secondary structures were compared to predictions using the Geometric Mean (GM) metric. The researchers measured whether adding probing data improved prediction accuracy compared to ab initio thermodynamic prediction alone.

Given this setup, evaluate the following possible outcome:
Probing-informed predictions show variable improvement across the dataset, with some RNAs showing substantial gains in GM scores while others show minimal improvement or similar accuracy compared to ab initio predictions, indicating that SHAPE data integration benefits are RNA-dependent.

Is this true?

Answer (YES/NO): NO